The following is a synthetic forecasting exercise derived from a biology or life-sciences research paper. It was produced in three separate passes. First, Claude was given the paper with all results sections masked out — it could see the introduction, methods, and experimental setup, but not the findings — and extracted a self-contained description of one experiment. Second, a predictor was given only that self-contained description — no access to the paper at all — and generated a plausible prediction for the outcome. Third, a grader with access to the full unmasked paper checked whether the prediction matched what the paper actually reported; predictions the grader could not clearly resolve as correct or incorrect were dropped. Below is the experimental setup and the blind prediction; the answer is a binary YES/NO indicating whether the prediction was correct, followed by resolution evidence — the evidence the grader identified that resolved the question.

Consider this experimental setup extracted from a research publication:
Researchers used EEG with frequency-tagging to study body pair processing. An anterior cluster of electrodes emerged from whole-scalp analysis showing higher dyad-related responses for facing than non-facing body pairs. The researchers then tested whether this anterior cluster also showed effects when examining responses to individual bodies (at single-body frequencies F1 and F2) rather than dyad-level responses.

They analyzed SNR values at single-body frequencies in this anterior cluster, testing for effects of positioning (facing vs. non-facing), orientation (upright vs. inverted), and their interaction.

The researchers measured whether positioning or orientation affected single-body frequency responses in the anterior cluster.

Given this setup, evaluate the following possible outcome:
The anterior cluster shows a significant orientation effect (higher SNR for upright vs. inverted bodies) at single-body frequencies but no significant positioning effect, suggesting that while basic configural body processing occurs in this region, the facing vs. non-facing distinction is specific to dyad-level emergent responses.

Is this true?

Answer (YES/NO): NO